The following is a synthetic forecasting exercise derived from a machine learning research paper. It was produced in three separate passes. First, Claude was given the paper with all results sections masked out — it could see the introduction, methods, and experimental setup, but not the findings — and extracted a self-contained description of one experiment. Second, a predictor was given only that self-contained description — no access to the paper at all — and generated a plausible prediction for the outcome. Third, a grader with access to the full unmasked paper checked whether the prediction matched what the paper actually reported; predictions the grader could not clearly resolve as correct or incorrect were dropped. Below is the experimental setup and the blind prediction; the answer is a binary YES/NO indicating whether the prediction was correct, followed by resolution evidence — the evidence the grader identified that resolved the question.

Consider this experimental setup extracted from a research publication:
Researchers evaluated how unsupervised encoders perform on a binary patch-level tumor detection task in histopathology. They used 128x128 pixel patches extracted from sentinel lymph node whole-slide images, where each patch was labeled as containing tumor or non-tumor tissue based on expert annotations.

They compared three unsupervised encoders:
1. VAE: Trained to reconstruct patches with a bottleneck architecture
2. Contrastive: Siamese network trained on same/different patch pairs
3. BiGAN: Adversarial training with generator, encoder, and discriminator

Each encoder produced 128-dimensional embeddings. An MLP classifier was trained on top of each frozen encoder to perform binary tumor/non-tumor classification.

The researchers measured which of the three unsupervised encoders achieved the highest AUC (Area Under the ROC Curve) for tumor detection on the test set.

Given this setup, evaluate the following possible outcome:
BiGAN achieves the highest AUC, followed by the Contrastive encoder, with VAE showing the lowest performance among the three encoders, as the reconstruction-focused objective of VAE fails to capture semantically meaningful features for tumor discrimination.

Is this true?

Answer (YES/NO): NO